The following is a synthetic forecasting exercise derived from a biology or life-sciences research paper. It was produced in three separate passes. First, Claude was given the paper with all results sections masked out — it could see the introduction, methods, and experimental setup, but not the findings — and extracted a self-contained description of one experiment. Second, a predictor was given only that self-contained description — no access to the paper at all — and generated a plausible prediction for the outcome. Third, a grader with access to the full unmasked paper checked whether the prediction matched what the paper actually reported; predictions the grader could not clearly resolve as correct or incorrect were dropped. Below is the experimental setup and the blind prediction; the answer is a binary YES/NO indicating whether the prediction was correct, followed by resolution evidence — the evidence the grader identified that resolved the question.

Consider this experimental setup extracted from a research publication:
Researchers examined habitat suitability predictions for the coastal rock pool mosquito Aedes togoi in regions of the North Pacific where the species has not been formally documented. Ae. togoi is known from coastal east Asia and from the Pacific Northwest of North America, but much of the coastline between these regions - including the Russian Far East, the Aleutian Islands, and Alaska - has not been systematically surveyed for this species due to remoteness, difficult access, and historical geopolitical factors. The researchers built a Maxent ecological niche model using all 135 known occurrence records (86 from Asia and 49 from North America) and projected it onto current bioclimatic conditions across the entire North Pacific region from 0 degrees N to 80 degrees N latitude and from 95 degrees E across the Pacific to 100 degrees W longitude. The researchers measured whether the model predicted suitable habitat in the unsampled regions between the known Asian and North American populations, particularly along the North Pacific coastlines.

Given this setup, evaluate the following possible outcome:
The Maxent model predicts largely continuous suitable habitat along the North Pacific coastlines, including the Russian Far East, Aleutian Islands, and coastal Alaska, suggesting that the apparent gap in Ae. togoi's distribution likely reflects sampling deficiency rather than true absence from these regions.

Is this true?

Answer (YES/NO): NO